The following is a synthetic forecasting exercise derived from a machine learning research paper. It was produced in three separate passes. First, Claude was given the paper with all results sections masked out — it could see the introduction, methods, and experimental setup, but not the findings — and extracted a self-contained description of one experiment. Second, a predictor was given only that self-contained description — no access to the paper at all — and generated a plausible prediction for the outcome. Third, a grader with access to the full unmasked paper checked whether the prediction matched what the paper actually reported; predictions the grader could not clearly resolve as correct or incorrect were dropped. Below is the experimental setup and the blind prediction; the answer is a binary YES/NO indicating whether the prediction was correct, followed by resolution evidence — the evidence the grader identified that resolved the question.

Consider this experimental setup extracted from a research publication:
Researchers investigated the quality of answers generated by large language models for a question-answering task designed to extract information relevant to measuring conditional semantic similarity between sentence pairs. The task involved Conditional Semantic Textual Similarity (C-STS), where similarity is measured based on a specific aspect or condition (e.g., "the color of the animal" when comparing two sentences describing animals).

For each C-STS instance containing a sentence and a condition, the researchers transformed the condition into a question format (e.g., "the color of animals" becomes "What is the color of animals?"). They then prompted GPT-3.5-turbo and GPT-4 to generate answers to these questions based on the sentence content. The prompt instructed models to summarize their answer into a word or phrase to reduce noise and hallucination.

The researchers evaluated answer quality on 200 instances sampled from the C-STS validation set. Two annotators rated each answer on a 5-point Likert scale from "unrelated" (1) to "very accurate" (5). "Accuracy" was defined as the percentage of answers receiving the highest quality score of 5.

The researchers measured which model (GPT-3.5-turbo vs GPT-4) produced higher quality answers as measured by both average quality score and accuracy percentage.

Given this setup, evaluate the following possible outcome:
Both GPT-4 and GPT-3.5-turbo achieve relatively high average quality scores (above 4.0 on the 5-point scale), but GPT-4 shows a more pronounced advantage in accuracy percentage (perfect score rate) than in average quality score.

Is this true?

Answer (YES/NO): NO